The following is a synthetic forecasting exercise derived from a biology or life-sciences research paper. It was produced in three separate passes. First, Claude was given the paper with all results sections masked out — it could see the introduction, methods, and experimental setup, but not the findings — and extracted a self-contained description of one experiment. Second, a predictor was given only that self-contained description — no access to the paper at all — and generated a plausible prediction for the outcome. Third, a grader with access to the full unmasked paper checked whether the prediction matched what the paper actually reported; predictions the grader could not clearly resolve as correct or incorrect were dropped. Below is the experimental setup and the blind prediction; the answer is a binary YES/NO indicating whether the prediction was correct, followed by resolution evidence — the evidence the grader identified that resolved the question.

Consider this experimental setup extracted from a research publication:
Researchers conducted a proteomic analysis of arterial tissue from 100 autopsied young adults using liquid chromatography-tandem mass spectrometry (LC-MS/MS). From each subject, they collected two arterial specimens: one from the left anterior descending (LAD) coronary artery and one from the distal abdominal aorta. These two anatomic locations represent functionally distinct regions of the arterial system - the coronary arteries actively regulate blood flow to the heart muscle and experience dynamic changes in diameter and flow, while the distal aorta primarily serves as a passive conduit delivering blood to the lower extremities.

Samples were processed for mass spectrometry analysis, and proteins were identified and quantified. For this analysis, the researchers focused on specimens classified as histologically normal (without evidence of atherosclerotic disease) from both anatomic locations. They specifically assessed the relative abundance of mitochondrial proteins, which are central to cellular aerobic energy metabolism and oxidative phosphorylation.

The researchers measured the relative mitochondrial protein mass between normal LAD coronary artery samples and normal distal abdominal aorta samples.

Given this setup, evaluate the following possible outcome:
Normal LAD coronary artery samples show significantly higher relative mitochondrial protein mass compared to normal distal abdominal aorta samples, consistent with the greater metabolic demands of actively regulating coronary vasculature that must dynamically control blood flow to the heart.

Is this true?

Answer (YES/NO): YES